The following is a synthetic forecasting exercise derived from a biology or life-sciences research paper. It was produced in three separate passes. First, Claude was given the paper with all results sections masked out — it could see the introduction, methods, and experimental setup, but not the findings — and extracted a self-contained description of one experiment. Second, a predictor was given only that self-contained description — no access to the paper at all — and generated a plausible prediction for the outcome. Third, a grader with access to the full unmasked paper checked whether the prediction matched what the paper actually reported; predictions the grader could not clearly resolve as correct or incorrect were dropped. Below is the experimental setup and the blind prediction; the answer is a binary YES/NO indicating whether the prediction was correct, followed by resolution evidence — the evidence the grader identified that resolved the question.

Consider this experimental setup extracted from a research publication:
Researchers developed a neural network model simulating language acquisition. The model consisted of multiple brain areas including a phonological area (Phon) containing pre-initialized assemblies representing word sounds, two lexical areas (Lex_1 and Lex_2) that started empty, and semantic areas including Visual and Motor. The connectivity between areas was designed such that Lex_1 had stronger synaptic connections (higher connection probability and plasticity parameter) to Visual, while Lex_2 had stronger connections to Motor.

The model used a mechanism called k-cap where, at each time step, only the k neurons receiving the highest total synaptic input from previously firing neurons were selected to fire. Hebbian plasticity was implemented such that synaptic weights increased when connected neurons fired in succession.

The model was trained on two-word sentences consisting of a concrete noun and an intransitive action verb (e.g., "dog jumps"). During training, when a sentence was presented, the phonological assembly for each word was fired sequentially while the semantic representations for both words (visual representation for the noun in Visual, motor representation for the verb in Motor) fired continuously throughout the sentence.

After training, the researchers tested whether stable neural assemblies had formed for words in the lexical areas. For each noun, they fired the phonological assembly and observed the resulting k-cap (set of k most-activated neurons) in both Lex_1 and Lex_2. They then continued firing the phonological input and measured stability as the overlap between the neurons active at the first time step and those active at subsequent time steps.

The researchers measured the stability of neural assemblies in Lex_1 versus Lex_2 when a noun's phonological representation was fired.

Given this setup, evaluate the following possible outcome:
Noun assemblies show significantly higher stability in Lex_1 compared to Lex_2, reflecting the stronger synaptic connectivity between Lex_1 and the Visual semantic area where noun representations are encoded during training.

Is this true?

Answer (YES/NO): YES